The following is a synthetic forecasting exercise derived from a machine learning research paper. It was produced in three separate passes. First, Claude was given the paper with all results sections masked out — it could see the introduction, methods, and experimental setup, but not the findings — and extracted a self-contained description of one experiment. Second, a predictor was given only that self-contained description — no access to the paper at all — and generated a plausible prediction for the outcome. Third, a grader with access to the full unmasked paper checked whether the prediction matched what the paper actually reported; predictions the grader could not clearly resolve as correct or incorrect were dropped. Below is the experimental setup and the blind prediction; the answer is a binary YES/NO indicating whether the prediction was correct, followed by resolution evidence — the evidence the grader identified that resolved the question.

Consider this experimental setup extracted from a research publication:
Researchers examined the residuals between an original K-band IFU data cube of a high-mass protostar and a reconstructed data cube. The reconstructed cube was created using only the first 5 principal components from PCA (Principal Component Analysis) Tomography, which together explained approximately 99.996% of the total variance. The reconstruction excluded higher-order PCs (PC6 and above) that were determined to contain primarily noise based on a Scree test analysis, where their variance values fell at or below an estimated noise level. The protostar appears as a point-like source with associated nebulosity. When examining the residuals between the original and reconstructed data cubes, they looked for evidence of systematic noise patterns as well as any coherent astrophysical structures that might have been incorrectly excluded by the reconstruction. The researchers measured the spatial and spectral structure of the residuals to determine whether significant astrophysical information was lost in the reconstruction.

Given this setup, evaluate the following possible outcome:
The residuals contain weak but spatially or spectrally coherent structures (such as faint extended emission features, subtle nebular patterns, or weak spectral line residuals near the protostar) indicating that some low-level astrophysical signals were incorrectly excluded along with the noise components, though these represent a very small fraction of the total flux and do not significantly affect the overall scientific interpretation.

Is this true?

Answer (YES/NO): NO